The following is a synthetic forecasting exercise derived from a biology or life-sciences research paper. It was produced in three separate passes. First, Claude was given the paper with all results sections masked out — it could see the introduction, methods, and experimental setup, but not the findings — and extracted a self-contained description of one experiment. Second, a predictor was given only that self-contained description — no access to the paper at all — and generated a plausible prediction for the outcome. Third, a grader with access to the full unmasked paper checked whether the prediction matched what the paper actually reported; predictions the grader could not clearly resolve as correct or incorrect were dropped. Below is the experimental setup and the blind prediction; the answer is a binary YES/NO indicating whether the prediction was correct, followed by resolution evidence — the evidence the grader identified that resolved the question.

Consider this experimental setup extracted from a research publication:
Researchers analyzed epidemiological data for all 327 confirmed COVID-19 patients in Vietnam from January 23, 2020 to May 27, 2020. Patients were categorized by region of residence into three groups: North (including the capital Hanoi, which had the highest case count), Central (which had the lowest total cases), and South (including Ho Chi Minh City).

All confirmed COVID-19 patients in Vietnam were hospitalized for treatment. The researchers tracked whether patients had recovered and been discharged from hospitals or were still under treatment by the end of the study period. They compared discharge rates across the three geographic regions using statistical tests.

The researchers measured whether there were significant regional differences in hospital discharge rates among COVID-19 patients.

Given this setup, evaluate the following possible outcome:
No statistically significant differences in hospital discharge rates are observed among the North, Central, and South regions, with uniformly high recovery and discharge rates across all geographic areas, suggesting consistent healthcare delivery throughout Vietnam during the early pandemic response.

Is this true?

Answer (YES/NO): NO